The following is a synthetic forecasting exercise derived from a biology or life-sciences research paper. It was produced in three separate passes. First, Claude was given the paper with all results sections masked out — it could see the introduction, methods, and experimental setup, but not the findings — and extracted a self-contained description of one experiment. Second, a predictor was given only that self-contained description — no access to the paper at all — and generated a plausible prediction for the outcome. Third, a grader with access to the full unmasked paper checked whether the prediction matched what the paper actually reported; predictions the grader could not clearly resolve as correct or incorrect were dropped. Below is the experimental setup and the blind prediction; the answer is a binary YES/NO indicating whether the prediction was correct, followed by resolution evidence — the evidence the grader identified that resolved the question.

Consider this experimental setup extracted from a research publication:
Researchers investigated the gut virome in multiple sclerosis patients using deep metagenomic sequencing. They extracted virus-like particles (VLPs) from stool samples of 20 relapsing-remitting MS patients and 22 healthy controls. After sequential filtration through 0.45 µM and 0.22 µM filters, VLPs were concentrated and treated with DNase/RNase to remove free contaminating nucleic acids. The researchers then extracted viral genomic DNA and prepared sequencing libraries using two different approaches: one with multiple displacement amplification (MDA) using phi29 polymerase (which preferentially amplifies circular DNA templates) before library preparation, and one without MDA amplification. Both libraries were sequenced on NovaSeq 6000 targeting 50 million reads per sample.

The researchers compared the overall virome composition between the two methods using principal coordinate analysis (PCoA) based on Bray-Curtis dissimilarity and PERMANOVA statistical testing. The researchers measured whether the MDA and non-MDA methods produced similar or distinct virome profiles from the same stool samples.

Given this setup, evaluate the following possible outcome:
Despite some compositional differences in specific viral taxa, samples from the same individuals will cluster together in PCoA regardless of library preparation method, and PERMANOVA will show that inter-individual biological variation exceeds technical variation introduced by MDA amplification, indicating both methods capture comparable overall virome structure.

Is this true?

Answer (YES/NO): NO